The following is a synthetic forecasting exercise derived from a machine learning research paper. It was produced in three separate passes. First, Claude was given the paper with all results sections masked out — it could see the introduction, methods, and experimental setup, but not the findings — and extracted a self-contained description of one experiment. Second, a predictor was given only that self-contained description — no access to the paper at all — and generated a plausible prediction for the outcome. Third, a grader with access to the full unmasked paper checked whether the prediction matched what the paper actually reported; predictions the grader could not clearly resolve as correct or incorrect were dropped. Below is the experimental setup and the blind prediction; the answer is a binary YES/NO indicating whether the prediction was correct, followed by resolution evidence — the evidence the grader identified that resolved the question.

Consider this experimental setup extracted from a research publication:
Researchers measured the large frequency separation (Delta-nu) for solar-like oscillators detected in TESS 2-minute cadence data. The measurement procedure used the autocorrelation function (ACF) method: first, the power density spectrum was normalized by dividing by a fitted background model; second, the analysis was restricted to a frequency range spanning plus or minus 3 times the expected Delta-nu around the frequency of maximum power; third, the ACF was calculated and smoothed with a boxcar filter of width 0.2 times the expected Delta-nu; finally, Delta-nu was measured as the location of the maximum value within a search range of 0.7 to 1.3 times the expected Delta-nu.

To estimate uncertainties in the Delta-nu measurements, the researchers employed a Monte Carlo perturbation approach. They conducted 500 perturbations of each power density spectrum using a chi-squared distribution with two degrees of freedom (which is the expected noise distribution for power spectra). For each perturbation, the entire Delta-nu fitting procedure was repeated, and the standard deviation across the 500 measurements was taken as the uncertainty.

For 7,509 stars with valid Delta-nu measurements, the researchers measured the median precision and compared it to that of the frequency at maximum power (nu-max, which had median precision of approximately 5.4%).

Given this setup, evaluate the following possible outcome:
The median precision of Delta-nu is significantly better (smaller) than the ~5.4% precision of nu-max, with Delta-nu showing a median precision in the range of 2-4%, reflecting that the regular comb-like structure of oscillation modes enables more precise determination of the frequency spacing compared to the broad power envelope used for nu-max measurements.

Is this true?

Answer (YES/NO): NO